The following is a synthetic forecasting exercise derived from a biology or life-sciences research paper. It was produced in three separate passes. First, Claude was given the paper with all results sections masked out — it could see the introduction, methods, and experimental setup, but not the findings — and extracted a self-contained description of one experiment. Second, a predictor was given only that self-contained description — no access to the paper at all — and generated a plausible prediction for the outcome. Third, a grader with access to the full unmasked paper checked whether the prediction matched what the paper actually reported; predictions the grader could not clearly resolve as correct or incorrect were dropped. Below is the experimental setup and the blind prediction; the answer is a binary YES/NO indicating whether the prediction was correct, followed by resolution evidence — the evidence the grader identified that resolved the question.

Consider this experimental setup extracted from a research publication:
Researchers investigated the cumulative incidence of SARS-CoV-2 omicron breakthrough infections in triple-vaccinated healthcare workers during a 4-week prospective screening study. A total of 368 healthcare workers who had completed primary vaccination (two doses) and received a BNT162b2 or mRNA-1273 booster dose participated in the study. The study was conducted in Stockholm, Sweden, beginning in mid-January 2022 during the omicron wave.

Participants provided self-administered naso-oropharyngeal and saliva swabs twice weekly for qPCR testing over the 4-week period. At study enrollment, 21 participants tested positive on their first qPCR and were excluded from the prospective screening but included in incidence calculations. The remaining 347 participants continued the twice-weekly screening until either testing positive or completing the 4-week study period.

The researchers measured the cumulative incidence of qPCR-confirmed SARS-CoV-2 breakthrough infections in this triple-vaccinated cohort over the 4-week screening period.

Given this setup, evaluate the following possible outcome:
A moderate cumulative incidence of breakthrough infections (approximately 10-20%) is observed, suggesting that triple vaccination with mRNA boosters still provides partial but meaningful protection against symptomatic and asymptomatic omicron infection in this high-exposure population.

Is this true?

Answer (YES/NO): NO